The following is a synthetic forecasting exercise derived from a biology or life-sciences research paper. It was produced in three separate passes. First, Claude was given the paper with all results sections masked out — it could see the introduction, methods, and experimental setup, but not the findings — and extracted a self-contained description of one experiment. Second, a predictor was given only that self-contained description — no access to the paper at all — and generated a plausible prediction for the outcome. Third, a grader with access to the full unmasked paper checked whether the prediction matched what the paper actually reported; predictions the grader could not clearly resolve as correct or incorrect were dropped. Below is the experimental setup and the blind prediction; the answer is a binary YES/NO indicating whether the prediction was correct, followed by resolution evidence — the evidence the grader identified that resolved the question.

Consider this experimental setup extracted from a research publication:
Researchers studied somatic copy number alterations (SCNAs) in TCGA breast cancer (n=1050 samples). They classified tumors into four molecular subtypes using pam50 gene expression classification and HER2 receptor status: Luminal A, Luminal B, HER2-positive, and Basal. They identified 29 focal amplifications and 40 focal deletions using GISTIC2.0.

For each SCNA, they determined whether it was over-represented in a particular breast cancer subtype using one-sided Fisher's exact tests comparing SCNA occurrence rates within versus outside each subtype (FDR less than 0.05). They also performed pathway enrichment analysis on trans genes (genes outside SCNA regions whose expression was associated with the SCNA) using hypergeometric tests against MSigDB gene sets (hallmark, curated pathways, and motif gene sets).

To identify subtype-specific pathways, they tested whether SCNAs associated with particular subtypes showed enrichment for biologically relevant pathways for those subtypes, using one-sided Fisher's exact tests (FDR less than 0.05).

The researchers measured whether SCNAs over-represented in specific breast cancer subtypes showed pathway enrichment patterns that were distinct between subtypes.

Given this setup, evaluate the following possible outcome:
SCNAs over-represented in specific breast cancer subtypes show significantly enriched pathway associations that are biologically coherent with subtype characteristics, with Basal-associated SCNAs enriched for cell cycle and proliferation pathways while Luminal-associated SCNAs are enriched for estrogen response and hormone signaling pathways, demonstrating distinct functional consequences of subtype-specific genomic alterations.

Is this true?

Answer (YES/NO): NO